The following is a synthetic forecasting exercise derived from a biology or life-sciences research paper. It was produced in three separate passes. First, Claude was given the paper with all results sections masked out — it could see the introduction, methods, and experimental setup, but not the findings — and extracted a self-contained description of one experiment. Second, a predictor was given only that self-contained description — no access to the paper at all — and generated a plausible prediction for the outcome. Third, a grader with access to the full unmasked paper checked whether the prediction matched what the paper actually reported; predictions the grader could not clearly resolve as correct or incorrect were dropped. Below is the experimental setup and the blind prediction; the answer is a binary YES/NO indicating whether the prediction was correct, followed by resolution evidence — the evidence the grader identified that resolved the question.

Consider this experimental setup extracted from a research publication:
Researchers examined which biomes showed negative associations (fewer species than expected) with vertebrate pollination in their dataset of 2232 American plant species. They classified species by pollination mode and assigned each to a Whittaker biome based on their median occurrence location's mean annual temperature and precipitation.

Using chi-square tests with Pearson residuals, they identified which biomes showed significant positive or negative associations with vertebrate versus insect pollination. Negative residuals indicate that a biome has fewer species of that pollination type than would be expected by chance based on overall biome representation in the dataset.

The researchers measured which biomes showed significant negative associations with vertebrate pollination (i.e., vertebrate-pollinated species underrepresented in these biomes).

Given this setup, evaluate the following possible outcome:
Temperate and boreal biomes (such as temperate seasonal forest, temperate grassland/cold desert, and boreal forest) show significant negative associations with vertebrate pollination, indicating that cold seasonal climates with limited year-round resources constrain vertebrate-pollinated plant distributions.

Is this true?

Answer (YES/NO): NO